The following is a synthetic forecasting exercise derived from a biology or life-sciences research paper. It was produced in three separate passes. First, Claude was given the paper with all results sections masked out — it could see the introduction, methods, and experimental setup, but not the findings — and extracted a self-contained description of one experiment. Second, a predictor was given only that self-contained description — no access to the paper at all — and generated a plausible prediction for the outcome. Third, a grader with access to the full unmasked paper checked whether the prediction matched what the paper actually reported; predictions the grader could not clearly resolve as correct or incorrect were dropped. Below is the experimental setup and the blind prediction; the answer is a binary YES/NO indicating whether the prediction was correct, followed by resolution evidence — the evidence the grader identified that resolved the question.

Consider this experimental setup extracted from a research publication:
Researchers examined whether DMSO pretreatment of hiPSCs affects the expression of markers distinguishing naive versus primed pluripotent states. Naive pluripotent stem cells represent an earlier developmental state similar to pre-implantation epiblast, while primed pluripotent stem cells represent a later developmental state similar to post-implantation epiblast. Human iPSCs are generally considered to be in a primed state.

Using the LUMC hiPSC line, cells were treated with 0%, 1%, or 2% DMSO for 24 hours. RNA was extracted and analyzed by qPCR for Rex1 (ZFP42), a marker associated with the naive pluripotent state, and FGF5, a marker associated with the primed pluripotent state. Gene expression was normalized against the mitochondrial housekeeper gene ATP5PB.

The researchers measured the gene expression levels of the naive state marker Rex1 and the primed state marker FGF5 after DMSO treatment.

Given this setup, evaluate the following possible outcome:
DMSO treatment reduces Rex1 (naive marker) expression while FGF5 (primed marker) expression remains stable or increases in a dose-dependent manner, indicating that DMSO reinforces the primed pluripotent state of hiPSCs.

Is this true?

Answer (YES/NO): NO